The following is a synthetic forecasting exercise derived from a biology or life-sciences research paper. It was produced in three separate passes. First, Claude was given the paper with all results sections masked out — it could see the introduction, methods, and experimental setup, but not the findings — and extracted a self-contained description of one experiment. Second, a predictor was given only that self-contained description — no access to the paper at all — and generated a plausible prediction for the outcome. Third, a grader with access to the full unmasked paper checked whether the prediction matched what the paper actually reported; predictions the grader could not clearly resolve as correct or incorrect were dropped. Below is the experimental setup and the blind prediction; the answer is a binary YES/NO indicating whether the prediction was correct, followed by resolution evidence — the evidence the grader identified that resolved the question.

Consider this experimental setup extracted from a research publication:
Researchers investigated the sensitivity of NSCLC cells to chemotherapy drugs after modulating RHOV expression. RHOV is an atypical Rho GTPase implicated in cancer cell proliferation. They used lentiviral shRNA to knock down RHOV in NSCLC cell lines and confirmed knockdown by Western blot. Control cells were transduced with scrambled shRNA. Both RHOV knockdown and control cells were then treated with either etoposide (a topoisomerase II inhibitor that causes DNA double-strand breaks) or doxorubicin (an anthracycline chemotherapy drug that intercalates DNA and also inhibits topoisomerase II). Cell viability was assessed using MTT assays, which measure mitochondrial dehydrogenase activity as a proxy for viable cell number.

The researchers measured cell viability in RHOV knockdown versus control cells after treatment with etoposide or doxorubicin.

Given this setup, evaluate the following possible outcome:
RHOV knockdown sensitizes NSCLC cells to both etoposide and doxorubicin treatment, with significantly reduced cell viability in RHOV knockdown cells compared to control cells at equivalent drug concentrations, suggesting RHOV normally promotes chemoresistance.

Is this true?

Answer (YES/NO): NO